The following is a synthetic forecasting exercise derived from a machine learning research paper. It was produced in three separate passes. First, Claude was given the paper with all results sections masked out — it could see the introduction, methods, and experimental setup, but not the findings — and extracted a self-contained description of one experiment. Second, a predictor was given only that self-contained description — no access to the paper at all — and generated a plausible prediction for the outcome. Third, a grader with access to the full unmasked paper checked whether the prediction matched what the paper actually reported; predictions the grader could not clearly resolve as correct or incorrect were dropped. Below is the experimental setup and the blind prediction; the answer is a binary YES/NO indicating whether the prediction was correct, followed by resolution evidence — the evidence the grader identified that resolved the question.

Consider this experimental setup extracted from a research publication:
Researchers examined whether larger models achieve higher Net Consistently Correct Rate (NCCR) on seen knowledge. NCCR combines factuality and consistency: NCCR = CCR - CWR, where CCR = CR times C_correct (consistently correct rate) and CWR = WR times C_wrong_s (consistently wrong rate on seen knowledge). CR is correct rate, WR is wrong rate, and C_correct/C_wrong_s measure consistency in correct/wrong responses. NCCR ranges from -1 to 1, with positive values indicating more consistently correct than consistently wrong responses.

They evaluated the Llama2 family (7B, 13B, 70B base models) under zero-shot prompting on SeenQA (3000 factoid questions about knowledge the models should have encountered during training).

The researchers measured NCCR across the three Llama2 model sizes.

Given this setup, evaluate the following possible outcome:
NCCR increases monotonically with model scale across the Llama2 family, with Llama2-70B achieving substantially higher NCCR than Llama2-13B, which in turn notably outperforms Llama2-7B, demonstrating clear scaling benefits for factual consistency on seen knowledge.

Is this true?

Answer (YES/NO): NO